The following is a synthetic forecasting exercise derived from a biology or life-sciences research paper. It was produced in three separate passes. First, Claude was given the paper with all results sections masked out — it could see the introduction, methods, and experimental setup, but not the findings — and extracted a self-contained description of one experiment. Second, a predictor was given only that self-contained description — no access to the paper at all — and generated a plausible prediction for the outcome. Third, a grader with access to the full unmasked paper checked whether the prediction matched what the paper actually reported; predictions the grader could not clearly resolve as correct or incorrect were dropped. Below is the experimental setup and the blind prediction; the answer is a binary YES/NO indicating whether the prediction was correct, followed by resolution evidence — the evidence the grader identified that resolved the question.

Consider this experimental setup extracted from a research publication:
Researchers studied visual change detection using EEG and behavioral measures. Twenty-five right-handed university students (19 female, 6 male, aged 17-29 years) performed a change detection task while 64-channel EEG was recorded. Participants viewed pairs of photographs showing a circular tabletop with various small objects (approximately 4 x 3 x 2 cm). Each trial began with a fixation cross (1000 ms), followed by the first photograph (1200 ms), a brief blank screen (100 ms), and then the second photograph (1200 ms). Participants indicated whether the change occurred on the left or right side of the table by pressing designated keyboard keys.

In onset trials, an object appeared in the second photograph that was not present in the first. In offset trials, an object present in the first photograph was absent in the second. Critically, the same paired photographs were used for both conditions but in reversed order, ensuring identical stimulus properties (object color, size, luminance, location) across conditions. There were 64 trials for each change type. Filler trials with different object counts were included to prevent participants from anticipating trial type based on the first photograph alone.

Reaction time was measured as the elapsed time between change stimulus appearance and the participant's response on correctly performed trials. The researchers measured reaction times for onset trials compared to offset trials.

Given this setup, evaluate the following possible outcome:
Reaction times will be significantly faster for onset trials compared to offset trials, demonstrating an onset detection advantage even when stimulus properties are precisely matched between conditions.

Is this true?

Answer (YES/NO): YES